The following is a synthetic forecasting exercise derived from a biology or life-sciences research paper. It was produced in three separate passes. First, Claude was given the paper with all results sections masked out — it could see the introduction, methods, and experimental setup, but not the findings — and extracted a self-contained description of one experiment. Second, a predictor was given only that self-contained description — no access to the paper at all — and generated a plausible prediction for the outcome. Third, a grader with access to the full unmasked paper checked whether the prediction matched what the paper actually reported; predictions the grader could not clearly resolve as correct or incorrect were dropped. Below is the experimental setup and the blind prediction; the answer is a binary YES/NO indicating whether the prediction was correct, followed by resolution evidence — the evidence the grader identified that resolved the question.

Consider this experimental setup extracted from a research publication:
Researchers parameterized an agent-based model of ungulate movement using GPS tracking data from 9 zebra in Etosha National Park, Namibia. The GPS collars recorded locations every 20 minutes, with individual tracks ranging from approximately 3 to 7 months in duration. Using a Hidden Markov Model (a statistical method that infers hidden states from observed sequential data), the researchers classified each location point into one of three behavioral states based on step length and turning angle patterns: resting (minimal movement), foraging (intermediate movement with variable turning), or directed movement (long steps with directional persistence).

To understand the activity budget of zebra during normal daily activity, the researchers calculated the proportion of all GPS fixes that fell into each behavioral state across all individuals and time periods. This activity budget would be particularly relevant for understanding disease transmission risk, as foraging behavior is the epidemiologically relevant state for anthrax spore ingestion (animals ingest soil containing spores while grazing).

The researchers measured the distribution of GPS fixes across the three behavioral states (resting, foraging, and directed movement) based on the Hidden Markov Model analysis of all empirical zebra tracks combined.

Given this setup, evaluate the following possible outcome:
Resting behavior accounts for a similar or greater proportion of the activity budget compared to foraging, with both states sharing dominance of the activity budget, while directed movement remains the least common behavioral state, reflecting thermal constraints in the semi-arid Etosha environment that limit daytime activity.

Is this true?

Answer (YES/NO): NO